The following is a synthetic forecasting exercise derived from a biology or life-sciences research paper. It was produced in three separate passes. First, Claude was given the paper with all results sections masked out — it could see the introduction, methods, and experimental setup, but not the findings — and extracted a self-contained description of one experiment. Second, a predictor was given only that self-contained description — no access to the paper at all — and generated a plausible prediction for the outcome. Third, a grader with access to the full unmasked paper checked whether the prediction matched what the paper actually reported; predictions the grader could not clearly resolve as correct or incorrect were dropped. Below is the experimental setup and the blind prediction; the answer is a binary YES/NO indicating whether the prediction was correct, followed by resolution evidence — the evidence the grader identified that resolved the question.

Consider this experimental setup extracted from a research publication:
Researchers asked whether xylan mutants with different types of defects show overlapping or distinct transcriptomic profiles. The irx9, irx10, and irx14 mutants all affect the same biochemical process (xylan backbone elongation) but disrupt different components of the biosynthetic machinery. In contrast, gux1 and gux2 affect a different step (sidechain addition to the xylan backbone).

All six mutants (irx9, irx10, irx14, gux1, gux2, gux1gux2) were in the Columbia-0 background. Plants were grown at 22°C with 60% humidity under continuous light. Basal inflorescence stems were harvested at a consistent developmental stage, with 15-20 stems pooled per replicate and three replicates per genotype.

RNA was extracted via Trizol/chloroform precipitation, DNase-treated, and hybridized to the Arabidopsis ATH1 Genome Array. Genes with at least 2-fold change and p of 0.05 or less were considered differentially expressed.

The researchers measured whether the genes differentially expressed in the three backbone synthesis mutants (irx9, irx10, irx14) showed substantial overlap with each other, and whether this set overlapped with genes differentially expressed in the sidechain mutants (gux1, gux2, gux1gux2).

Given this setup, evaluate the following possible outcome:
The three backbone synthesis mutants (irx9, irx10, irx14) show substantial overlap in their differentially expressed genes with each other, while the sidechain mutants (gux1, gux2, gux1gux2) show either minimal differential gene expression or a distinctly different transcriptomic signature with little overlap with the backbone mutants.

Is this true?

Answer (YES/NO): NO